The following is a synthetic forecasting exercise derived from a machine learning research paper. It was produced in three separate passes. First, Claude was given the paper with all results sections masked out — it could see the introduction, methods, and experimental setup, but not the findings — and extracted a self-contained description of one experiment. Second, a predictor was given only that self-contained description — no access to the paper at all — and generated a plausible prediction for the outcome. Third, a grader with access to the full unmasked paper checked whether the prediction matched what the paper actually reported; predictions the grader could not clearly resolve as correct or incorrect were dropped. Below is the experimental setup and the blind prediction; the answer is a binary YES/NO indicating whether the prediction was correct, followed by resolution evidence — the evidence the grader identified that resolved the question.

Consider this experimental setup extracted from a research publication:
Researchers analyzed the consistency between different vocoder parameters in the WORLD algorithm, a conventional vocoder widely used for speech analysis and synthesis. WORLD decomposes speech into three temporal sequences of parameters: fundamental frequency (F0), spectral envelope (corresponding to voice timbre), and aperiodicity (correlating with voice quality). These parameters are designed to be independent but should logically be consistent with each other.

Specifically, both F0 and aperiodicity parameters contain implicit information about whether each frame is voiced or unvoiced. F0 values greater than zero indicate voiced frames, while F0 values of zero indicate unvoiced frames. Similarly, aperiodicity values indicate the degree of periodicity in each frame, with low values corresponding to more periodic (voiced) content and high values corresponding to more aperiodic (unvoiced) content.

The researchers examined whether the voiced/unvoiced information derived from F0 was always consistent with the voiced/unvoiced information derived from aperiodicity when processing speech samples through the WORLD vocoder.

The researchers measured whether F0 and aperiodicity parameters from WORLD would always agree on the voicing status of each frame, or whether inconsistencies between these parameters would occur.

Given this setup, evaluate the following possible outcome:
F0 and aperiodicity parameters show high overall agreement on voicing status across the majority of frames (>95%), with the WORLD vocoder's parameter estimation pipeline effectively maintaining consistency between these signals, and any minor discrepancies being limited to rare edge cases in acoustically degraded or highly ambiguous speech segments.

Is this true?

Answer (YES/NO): NO